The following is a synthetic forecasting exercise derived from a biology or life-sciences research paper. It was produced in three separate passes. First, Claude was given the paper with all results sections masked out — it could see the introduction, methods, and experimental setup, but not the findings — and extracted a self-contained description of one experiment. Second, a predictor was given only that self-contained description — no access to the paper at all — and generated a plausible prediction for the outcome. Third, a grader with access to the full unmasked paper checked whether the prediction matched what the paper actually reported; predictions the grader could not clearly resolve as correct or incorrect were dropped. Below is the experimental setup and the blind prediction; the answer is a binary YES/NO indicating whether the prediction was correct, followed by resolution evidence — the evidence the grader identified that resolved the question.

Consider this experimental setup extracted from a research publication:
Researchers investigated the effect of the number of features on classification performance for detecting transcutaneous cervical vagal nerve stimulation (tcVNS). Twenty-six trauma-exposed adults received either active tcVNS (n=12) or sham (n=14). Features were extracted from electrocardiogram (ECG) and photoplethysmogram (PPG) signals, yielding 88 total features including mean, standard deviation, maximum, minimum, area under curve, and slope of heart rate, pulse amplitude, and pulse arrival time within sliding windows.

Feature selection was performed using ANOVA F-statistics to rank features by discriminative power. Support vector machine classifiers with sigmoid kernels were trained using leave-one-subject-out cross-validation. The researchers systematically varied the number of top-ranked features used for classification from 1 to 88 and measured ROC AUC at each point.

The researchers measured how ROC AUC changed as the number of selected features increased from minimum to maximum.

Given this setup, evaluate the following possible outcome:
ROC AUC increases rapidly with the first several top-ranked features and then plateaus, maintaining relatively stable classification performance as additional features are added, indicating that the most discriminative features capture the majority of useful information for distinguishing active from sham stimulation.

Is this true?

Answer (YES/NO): NO